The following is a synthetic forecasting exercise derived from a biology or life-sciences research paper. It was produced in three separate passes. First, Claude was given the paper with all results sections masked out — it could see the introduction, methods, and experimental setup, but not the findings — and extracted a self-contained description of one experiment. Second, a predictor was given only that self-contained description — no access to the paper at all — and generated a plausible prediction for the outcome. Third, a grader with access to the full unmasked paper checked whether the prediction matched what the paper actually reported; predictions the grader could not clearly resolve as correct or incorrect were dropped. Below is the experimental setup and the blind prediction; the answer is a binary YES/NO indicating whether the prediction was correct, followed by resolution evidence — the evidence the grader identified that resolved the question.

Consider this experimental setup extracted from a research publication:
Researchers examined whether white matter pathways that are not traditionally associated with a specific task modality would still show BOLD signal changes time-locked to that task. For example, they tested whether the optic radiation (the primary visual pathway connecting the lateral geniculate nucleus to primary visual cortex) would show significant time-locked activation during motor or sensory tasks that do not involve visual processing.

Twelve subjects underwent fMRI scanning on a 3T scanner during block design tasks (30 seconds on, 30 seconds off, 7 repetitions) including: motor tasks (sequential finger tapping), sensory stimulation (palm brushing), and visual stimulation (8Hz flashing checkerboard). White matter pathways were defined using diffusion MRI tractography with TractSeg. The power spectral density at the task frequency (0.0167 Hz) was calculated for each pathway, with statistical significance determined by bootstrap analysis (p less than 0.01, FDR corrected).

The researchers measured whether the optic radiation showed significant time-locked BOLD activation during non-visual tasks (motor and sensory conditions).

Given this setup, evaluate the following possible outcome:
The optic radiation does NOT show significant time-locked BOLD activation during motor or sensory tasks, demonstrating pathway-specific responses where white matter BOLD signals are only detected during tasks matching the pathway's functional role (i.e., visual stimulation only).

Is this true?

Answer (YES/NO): NO